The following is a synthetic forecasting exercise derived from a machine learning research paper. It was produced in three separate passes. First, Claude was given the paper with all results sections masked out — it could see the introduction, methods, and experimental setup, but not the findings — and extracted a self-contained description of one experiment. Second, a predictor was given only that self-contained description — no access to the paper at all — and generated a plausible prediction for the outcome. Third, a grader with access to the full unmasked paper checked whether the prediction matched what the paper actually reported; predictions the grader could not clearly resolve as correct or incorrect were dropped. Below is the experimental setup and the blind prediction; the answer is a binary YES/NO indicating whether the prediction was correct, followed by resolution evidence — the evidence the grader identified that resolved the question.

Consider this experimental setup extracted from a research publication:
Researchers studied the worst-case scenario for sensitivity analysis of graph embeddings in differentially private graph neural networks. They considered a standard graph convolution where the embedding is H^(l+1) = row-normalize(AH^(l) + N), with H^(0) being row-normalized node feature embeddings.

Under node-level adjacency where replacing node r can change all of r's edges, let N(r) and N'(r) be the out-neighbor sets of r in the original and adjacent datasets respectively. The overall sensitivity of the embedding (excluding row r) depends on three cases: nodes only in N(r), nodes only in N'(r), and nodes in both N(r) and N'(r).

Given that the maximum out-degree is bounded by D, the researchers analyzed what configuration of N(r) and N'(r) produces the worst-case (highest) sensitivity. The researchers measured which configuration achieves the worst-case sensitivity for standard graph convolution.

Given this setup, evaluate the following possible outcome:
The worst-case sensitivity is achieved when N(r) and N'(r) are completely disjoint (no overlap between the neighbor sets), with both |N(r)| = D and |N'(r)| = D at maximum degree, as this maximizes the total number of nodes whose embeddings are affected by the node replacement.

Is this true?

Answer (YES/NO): NO